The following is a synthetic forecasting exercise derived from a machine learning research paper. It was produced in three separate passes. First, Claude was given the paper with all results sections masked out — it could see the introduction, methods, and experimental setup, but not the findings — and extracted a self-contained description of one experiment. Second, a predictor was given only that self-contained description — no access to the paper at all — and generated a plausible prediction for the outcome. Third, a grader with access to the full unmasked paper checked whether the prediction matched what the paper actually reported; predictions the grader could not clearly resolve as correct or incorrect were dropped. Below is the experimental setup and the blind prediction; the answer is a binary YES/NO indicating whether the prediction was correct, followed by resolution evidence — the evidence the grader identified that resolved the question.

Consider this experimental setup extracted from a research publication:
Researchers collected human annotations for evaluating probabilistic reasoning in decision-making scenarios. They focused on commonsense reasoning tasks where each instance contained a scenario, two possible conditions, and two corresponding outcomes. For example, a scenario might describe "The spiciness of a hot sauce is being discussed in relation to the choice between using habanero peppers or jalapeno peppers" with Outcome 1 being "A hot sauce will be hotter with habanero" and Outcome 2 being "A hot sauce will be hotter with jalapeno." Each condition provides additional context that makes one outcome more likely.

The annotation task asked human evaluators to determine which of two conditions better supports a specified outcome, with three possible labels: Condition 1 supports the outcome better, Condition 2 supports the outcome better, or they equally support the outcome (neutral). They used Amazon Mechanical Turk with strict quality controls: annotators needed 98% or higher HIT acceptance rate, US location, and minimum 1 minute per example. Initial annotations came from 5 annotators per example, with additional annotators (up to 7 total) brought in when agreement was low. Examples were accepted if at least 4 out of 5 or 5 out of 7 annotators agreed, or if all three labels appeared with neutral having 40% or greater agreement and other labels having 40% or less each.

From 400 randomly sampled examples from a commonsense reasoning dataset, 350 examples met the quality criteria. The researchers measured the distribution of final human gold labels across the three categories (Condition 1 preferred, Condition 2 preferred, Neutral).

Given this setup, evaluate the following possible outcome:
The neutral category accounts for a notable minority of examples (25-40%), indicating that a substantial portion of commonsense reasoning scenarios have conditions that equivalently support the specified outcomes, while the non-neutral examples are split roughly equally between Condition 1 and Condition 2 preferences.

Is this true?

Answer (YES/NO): NO